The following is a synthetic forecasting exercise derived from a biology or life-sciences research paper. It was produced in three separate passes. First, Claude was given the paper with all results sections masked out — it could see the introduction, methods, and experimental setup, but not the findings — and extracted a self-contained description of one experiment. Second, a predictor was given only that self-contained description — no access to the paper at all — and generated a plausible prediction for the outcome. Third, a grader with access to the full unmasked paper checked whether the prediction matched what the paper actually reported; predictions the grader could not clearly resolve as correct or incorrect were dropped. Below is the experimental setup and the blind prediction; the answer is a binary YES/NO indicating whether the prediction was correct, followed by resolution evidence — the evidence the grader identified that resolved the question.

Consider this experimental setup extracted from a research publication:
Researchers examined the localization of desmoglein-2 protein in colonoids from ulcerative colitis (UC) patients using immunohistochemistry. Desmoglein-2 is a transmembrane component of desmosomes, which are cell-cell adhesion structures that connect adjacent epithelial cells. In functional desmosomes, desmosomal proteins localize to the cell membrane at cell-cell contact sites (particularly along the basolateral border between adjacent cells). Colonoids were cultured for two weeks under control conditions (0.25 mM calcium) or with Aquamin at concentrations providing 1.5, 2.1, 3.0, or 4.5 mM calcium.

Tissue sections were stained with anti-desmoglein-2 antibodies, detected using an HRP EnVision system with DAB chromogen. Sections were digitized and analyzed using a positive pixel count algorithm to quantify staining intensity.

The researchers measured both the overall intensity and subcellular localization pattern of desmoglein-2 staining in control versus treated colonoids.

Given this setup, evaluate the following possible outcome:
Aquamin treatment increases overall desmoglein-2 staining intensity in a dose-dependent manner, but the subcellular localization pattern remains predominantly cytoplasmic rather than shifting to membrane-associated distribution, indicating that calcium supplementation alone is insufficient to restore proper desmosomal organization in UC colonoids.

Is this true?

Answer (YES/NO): NO